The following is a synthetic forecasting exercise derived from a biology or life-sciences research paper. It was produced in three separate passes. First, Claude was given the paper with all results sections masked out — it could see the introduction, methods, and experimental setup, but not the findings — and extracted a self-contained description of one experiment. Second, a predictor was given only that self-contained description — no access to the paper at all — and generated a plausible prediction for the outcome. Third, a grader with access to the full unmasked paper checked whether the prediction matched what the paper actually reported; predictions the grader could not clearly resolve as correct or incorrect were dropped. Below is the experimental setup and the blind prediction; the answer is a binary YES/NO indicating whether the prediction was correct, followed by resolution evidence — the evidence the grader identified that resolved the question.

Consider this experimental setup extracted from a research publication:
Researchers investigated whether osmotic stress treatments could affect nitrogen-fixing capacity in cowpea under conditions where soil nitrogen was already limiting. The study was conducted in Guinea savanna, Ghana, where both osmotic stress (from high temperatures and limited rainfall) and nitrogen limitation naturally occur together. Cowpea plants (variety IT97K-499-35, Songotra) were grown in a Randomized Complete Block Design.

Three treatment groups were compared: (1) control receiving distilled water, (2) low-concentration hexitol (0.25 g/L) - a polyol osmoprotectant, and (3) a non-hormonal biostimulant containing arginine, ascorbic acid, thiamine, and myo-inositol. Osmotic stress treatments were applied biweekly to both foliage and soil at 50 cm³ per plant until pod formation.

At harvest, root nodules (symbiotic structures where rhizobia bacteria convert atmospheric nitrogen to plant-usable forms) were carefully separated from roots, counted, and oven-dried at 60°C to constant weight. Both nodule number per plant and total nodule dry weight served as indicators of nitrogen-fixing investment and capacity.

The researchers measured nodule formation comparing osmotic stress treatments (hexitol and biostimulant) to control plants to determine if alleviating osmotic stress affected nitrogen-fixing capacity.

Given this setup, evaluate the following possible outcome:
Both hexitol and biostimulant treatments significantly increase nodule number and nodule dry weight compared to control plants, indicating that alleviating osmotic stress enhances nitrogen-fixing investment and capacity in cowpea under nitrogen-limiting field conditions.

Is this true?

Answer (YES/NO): NO